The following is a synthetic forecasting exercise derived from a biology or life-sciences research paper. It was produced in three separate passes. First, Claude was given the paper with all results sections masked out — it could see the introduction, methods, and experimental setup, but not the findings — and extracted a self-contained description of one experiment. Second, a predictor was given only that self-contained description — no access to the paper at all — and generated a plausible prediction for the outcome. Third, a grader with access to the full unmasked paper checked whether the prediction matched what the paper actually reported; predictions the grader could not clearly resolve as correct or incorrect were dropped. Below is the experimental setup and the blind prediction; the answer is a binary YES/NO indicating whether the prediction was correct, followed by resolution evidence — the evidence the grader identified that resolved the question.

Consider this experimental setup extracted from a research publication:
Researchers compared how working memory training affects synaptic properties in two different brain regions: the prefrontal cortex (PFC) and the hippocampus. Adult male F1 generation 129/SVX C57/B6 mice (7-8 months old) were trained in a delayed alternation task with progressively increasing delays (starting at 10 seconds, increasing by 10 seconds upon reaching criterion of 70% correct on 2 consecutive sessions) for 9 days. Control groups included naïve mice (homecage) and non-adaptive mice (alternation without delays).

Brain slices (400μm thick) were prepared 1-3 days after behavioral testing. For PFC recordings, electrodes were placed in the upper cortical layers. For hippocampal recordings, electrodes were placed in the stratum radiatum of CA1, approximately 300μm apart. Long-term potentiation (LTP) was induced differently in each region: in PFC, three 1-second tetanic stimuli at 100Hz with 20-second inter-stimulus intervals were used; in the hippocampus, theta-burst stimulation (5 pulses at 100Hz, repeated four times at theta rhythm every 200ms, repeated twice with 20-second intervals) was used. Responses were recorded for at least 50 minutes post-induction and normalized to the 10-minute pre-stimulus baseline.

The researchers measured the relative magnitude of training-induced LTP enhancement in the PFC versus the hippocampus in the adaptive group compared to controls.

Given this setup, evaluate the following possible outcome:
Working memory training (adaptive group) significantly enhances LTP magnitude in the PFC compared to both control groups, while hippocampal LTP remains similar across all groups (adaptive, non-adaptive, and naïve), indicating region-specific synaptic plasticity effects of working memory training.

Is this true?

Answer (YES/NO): YES